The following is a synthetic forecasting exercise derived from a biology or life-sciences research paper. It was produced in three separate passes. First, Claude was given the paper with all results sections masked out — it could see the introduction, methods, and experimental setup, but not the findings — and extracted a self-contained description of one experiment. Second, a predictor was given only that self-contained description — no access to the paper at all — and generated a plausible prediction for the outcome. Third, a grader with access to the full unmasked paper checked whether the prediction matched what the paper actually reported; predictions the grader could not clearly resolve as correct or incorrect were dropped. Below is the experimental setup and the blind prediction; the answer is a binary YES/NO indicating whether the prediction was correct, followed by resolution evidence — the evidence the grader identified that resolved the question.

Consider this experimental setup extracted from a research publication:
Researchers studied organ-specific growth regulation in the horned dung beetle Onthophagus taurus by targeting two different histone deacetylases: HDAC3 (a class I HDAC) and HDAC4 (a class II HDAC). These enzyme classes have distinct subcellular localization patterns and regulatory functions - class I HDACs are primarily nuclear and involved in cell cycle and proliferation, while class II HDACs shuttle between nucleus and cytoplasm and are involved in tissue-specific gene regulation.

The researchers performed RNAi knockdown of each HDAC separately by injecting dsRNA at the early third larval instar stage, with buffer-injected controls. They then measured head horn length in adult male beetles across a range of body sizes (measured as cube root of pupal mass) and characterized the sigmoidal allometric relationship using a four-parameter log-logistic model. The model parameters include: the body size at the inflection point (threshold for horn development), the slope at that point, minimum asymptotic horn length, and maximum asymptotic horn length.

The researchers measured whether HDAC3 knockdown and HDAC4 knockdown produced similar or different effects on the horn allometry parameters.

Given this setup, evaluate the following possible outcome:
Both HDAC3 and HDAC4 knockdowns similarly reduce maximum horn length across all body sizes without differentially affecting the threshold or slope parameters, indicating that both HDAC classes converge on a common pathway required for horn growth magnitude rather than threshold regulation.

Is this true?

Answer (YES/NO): NO